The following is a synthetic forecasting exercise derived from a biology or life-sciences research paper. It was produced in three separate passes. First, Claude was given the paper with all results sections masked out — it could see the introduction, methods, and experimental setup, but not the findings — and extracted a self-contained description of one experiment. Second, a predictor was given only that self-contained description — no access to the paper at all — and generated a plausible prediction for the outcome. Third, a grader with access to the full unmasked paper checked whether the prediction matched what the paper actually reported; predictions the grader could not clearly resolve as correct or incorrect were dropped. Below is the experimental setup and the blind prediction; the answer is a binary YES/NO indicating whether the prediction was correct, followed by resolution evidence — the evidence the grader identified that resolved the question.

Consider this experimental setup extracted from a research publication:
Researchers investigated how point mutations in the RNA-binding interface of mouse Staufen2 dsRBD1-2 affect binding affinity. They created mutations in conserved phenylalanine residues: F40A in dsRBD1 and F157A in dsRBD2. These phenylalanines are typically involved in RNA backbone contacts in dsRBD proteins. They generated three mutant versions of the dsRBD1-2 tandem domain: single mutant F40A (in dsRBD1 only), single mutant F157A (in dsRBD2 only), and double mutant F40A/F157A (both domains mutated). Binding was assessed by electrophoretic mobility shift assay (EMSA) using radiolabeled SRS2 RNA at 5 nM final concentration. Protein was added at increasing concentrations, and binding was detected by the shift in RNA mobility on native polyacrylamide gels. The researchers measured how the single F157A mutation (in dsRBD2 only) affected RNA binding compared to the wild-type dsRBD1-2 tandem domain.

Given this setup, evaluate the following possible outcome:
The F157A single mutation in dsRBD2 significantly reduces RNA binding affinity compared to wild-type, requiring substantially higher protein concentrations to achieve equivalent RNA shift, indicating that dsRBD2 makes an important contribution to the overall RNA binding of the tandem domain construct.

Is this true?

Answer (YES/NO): YES